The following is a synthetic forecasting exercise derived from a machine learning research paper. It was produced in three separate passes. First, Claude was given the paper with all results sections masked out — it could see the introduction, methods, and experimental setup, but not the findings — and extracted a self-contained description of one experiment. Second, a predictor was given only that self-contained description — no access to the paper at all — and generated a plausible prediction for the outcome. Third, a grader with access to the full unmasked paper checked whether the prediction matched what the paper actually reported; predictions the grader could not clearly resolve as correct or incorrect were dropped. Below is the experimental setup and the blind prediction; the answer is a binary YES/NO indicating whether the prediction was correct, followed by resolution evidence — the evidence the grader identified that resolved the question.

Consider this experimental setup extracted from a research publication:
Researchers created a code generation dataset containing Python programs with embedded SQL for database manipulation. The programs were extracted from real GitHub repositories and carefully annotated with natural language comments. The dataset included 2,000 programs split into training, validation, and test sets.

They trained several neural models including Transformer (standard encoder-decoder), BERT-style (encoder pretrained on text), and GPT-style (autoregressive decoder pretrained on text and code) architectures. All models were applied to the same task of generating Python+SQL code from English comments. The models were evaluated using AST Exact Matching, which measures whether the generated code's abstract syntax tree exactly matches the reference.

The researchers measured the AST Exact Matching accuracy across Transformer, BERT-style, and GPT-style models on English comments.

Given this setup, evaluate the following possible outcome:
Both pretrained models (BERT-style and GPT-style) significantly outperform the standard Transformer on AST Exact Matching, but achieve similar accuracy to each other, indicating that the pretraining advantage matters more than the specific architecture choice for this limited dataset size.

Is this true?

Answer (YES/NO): NO